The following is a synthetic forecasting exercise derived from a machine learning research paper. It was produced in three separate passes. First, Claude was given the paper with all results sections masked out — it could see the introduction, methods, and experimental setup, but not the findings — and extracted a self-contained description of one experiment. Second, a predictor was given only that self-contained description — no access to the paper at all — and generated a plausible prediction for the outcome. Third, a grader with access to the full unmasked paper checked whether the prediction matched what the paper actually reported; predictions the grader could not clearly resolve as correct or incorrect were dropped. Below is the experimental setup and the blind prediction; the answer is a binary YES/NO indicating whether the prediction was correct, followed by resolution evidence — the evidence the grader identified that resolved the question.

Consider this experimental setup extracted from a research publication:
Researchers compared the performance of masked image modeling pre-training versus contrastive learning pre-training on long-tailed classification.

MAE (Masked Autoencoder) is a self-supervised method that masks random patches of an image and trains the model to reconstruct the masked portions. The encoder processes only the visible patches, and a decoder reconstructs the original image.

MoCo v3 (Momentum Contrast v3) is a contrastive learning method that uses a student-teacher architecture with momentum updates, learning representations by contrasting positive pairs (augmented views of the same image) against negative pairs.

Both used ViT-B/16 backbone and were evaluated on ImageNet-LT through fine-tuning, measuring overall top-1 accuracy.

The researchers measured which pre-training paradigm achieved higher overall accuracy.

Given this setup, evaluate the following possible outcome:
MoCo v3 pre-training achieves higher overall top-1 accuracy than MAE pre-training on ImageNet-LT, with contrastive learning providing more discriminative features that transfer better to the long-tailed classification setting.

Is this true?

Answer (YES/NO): NO